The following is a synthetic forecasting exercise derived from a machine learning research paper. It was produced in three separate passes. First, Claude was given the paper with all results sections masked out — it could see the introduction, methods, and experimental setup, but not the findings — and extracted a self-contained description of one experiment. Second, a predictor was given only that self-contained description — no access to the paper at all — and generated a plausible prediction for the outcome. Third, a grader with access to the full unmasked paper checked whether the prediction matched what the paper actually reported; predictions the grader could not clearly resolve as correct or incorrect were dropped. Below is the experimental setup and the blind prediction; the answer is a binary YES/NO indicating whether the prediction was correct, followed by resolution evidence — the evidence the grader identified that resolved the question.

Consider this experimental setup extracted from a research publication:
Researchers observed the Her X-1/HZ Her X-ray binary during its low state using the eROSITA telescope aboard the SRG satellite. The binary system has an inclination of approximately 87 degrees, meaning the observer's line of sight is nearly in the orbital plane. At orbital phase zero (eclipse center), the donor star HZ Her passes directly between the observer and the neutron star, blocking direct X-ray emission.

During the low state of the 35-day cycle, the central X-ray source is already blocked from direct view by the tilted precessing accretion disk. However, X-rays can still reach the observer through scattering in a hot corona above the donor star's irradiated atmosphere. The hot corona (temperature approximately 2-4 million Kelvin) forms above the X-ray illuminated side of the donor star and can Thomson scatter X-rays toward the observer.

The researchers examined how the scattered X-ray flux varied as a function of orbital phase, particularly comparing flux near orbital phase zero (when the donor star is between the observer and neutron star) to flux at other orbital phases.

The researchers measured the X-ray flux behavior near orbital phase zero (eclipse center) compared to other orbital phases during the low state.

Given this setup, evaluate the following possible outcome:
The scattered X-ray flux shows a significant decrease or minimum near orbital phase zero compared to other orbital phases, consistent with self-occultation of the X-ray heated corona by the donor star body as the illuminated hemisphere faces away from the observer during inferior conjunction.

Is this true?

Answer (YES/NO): YES